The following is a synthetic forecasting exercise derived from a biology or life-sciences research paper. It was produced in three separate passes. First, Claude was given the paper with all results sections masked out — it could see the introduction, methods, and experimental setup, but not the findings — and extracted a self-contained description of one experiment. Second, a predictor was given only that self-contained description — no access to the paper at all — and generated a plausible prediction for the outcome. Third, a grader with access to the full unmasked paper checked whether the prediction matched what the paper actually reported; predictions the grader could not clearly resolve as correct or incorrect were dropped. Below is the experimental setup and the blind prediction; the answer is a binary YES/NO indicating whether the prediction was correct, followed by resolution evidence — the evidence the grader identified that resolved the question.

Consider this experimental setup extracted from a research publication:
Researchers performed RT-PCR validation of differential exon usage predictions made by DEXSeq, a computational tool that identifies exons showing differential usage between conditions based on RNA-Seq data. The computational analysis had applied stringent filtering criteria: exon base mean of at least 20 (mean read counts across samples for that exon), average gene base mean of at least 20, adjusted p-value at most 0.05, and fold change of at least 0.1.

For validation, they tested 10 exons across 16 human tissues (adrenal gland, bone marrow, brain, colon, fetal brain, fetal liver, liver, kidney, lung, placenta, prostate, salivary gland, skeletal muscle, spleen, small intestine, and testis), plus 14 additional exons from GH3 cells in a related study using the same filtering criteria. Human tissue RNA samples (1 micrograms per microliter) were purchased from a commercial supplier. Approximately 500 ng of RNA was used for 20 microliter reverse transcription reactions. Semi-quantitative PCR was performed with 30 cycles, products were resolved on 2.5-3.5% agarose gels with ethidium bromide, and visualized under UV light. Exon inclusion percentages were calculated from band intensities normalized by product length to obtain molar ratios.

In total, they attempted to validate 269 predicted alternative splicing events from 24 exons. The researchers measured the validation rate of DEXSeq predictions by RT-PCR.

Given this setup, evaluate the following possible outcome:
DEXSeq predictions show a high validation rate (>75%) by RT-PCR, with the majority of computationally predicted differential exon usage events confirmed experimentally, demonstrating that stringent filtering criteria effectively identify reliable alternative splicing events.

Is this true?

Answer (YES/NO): YES